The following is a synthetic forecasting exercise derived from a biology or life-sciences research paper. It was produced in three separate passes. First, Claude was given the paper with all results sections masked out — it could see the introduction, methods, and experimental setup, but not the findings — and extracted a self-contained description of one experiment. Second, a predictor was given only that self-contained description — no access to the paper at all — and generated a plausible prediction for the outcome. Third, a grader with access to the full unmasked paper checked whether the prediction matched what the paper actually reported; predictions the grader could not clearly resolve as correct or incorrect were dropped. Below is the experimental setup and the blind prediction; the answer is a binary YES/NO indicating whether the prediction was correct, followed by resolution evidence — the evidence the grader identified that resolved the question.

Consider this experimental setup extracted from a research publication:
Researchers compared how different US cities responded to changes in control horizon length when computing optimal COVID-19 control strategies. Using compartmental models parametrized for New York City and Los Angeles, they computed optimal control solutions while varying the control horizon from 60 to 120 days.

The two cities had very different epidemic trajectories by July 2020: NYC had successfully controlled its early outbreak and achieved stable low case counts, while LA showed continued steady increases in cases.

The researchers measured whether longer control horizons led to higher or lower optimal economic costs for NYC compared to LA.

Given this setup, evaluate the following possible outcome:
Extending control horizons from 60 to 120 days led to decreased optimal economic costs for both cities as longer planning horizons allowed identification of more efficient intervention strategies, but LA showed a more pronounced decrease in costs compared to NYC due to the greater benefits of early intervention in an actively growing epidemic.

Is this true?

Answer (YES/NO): NO